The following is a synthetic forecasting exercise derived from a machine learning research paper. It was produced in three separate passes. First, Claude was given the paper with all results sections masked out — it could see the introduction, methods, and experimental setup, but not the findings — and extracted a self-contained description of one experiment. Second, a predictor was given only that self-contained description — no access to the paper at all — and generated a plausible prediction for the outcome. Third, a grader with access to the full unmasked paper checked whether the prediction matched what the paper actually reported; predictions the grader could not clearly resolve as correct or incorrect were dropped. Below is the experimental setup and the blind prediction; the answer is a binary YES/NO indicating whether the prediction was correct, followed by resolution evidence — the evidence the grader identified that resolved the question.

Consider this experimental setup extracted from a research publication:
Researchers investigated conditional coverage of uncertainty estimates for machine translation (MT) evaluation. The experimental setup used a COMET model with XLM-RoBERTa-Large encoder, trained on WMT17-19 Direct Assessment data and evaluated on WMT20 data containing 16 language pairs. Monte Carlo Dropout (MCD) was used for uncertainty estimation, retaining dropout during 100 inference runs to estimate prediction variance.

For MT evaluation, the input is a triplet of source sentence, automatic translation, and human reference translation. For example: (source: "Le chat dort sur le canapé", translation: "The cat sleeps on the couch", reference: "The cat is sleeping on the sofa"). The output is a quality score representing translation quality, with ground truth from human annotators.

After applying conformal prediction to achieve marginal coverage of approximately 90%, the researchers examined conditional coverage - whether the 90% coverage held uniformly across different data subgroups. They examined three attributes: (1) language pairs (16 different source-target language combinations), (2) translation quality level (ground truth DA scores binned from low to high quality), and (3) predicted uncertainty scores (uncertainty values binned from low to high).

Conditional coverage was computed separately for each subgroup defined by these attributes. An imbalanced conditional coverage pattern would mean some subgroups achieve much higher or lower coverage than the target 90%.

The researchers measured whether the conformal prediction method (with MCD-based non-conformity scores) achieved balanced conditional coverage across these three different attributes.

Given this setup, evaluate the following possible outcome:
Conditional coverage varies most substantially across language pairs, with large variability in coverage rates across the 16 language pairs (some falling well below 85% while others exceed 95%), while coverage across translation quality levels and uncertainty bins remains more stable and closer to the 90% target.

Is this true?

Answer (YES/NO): NO